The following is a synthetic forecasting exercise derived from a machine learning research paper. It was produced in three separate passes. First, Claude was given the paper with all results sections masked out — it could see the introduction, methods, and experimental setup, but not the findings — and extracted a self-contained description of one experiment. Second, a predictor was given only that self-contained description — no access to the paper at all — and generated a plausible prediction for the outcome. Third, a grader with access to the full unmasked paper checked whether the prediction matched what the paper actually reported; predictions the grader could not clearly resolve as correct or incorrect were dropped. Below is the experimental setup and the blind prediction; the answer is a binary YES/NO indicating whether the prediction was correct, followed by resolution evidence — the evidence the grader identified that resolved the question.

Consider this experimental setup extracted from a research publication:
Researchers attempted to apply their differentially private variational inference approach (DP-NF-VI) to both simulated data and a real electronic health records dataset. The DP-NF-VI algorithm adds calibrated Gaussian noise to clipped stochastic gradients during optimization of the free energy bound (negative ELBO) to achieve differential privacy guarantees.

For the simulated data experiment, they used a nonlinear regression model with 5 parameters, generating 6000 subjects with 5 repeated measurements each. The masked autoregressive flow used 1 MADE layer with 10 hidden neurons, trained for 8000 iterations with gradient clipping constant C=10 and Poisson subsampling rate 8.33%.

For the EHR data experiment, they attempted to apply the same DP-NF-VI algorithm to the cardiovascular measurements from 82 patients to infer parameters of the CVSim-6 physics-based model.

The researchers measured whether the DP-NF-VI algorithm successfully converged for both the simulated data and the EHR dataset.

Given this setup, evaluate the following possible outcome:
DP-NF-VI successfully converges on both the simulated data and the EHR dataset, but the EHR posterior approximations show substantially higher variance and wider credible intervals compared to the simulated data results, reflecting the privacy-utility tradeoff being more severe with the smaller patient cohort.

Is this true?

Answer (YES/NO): NO